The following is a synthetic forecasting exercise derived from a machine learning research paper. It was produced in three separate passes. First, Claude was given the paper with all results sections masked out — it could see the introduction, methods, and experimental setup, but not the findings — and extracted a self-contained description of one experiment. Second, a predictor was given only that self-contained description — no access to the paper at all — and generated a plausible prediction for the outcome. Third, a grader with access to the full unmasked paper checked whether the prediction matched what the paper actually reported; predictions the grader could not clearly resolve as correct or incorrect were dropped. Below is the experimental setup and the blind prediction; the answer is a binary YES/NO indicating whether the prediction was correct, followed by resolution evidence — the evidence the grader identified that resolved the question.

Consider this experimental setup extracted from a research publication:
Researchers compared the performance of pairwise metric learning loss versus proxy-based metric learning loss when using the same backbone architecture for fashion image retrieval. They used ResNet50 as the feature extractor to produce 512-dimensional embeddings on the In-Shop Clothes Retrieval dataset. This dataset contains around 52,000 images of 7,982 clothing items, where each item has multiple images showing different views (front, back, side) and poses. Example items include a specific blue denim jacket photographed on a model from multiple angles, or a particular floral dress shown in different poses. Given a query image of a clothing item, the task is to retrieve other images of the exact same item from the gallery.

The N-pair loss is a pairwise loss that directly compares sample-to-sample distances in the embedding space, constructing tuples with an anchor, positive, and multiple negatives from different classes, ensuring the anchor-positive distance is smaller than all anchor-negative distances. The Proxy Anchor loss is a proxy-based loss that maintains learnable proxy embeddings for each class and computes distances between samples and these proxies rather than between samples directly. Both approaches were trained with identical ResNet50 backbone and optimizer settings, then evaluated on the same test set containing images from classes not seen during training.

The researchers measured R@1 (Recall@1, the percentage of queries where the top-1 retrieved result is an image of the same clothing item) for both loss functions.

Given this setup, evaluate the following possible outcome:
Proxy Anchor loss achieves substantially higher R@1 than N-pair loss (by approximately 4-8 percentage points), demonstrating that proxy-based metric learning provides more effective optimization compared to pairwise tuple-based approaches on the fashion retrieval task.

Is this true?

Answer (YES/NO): NO